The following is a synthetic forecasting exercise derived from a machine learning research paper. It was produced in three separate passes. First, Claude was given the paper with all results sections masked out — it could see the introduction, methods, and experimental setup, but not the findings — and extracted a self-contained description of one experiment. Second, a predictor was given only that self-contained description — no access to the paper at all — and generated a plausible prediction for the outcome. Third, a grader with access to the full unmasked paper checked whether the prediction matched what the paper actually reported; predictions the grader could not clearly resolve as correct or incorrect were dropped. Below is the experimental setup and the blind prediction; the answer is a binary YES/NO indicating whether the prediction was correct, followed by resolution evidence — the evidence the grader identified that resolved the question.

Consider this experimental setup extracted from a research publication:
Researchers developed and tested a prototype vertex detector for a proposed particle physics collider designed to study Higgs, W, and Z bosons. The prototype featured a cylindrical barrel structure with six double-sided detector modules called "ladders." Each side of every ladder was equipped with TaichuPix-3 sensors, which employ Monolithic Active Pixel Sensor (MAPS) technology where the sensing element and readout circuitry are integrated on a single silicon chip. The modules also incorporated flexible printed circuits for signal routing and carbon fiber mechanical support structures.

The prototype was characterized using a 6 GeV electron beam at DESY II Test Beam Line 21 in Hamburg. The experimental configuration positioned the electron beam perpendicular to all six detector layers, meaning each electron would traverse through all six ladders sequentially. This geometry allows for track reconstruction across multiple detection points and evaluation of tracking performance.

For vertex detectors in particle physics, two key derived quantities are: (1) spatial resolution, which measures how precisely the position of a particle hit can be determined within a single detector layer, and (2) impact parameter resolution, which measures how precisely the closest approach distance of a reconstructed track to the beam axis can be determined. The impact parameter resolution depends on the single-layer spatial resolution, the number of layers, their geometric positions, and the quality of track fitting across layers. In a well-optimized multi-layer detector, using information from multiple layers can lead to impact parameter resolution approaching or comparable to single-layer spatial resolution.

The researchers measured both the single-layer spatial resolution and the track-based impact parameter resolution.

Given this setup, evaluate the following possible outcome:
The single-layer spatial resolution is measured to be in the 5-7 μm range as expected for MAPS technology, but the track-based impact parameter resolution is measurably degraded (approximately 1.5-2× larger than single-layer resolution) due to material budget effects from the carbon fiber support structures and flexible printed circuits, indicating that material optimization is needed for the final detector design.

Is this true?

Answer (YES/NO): NO